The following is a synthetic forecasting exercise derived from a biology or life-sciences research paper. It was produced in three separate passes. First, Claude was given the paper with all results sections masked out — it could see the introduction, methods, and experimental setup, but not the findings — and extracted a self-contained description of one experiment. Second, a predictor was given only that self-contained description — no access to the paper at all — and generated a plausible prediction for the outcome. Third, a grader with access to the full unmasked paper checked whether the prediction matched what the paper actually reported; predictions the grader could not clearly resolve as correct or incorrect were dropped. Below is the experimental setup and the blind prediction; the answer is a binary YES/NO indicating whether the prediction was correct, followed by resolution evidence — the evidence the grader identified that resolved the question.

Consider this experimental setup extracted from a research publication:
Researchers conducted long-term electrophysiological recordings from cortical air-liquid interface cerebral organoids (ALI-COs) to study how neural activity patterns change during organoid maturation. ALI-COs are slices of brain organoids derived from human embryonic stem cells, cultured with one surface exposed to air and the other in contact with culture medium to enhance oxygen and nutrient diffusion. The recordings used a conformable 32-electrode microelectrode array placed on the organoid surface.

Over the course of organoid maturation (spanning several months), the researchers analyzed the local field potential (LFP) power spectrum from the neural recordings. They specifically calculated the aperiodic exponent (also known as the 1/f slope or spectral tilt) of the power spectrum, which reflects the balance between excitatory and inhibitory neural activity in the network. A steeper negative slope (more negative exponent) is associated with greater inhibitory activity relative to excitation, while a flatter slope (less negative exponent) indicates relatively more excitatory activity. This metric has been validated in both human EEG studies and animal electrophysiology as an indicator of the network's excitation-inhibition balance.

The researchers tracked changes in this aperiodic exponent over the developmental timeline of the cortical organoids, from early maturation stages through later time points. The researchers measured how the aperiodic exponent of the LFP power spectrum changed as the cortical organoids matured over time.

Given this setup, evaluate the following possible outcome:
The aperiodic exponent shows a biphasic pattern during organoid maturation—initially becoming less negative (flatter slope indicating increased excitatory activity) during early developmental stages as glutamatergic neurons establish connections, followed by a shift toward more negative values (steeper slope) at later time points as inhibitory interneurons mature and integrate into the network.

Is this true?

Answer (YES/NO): NO